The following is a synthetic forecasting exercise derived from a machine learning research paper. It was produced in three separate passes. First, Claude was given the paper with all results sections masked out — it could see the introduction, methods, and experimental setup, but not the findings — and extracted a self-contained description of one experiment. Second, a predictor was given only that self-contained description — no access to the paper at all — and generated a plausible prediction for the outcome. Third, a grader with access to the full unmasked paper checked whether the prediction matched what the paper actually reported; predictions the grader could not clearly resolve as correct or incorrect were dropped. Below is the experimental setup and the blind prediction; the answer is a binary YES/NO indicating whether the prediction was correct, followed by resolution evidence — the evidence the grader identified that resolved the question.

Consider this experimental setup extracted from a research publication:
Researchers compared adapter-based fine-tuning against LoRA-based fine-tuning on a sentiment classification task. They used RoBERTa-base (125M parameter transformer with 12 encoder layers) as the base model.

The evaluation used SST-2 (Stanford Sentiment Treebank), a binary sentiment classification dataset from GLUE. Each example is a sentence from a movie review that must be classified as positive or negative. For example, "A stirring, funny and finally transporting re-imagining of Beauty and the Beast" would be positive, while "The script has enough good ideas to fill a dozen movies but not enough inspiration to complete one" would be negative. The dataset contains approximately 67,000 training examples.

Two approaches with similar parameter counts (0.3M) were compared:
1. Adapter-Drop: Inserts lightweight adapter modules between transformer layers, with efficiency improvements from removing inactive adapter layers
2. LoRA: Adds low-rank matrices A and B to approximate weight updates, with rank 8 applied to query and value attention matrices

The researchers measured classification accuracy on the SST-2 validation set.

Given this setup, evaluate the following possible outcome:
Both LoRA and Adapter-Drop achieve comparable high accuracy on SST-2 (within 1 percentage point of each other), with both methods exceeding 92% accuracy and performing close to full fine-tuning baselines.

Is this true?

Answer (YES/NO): YES